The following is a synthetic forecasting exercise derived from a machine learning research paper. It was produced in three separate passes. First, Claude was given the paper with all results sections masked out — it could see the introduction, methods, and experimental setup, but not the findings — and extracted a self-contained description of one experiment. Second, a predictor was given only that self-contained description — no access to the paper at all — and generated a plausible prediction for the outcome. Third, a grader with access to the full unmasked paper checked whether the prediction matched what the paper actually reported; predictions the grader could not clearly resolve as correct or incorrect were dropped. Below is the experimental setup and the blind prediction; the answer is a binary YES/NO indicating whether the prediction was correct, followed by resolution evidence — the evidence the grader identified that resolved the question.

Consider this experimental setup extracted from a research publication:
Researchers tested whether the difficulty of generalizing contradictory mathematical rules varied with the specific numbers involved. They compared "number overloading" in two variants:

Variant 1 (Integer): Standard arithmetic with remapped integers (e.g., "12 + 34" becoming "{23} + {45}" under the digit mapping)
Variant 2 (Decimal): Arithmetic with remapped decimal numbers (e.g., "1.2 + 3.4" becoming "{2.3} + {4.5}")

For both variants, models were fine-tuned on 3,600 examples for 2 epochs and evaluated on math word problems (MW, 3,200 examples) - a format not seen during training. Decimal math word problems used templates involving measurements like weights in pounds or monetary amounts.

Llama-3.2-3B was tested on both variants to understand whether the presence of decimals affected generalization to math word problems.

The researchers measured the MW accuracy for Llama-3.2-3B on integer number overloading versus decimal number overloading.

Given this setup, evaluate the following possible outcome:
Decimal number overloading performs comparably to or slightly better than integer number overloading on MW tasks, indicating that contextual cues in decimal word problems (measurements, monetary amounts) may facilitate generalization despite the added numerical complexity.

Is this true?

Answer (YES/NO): NO